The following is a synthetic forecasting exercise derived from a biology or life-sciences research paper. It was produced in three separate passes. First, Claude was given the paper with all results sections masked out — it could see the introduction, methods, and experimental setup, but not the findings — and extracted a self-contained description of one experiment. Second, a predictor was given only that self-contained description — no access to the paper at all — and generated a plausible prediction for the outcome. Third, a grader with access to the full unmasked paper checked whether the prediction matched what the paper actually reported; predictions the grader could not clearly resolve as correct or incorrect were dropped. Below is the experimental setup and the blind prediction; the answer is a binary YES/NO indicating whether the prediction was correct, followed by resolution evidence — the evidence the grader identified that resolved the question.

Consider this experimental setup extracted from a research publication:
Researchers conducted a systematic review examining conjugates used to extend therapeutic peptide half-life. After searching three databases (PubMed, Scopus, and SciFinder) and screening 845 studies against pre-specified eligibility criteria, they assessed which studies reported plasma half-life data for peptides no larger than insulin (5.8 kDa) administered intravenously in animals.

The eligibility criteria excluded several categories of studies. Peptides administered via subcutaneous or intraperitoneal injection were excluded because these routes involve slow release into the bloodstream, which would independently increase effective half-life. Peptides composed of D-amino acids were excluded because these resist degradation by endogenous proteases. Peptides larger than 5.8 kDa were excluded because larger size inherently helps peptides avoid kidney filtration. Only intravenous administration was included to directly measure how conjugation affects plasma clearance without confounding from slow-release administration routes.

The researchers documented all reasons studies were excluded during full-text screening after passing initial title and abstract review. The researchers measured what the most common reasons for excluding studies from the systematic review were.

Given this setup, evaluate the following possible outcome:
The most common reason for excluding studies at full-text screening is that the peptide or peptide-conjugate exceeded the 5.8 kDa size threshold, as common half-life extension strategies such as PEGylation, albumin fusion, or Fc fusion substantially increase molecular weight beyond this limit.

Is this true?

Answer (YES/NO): NO